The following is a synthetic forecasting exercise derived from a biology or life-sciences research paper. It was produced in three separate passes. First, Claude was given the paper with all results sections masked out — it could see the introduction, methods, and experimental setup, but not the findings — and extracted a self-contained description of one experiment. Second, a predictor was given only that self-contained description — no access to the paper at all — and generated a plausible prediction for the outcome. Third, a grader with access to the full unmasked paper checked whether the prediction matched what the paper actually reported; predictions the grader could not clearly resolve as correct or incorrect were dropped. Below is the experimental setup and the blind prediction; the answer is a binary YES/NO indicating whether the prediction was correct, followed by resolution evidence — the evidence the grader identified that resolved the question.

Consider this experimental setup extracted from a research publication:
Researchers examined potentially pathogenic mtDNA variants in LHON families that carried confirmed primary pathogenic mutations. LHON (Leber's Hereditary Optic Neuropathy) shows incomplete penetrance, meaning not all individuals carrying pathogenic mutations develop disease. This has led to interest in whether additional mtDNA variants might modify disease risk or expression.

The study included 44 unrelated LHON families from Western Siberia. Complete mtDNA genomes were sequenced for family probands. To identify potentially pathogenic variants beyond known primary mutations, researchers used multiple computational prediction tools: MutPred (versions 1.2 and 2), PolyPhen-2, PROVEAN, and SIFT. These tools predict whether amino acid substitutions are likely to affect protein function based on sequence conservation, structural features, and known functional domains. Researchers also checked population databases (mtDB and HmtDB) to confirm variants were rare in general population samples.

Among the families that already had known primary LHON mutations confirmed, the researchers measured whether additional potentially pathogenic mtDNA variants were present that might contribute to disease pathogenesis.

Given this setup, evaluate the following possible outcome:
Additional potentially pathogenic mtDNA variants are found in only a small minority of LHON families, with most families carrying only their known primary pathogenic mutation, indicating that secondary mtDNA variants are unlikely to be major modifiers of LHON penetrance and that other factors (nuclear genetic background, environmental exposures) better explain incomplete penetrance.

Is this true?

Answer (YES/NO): NO